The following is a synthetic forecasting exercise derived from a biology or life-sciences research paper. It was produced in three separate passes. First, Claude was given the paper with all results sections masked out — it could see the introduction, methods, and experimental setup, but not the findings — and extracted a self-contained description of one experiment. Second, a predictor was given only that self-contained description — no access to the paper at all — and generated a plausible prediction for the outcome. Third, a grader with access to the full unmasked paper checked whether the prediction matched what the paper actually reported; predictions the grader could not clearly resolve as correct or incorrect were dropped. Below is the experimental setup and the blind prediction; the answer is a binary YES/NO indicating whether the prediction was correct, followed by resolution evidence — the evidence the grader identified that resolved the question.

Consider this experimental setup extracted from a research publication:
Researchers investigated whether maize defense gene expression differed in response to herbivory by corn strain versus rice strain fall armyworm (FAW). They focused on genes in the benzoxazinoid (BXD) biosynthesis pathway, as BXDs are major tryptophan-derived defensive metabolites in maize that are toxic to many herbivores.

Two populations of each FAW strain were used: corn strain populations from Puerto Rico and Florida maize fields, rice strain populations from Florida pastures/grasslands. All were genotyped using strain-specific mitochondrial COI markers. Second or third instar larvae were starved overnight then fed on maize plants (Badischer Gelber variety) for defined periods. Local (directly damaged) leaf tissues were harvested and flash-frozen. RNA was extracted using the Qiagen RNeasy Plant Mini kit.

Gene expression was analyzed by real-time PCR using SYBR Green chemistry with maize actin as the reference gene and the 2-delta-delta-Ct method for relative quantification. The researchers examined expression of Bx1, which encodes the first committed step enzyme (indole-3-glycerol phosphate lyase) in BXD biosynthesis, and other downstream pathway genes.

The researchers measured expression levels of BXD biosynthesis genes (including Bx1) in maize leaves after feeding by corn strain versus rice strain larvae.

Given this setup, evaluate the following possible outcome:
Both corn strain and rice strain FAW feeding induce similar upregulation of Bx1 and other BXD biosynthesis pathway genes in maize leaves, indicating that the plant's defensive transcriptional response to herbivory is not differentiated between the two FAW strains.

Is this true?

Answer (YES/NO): NO